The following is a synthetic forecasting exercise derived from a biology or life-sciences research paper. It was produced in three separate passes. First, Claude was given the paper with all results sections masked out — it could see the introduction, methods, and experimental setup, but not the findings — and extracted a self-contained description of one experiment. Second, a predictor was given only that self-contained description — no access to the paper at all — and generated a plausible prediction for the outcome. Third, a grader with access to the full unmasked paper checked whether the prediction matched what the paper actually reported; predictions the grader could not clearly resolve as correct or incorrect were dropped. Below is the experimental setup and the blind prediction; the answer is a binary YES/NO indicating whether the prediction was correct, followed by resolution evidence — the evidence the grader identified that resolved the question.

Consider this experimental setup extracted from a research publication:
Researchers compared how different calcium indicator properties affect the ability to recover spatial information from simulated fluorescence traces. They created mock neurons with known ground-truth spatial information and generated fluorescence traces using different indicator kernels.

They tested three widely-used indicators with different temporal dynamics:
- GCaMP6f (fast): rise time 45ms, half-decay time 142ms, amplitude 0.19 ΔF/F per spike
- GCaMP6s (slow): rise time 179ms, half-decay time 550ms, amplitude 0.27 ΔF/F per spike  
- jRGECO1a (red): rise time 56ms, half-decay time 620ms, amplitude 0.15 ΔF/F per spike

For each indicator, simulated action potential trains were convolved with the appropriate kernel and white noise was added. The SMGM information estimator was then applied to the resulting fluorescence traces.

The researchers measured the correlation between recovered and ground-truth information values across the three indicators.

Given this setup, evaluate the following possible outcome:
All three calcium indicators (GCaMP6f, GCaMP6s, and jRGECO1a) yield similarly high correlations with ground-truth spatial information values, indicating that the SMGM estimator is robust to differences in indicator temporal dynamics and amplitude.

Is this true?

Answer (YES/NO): NO